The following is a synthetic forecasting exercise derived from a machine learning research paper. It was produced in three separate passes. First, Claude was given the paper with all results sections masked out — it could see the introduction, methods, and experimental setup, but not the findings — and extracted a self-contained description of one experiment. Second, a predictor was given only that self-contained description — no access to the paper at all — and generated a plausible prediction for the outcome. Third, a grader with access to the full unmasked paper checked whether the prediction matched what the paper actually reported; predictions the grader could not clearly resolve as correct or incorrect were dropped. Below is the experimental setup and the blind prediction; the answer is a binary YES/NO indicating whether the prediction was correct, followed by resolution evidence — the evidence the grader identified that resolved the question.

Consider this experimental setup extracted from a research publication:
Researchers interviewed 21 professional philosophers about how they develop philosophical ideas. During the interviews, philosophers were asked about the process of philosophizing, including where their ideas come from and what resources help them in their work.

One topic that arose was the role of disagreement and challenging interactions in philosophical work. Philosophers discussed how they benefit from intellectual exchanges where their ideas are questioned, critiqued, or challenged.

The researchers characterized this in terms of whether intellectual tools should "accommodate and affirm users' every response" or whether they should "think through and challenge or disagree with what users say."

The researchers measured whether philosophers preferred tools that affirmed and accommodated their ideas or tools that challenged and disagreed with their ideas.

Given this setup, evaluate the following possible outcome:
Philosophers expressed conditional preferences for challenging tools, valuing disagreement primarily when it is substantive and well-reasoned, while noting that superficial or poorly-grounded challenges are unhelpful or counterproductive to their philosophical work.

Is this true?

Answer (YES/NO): NO